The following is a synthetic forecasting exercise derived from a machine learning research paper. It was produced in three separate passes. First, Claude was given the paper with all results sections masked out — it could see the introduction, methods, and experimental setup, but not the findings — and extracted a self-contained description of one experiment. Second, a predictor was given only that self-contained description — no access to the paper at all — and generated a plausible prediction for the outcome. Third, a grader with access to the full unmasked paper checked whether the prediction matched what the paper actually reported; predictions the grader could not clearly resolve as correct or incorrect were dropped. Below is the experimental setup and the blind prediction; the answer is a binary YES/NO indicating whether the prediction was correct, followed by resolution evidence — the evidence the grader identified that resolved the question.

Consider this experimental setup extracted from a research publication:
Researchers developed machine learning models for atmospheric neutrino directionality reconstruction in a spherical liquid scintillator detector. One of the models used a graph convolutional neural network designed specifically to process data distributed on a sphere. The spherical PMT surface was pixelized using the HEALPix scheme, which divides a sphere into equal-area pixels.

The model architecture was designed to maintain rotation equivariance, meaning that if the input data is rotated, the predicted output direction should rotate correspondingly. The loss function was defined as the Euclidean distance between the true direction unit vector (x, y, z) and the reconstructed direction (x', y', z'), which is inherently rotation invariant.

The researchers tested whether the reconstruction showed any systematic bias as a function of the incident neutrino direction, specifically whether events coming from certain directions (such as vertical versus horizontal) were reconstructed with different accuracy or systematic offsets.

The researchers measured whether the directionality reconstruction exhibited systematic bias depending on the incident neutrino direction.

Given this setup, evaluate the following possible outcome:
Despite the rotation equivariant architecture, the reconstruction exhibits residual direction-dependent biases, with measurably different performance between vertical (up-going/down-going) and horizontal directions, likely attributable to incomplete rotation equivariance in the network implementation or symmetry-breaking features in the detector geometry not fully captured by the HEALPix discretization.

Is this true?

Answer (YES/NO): NO